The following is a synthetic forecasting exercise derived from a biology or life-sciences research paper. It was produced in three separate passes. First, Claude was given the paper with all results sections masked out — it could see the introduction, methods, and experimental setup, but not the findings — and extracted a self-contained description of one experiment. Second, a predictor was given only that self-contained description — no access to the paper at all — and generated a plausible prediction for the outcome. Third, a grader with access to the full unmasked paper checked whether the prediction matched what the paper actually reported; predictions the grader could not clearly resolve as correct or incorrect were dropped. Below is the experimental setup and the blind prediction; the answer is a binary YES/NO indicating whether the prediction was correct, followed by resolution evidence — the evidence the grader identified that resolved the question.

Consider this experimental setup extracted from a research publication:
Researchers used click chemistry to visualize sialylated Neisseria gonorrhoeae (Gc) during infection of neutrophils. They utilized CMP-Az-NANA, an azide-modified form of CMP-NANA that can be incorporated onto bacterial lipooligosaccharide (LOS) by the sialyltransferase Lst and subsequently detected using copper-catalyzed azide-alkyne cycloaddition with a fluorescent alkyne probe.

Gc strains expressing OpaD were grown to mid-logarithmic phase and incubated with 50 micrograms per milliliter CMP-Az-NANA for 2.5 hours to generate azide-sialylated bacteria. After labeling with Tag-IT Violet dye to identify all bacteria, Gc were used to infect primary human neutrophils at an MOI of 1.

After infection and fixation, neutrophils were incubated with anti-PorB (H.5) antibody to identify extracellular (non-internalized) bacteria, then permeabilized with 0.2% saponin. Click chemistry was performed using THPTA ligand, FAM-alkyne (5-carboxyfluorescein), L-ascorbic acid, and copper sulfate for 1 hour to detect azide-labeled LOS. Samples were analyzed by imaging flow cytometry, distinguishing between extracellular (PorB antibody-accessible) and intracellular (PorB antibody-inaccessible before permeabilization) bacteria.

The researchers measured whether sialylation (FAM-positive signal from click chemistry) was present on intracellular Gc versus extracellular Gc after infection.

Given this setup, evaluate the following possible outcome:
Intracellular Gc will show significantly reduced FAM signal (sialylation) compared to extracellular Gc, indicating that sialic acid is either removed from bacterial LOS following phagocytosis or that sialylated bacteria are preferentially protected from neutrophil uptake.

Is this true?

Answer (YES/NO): NO